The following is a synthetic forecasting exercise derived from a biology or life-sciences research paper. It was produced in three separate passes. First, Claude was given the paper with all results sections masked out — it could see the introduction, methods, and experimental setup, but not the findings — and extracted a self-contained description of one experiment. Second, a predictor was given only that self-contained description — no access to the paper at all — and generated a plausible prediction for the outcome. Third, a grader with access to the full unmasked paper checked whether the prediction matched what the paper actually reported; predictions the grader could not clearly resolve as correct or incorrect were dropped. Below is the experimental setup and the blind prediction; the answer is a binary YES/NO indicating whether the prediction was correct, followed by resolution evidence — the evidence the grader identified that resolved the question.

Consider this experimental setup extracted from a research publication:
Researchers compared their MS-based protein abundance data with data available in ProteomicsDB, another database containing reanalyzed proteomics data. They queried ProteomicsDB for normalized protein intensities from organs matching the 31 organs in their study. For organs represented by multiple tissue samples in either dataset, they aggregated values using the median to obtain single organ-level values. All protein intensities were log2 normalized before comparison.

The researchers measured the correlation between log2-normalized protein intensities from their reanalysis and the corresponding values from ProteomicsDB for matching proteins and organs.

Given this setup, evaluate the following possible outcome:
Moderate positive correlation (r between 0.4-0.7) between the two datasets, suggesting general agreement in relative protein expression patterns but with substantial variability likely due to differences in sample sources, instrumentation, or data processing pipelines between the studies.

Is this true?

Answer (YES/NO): NO